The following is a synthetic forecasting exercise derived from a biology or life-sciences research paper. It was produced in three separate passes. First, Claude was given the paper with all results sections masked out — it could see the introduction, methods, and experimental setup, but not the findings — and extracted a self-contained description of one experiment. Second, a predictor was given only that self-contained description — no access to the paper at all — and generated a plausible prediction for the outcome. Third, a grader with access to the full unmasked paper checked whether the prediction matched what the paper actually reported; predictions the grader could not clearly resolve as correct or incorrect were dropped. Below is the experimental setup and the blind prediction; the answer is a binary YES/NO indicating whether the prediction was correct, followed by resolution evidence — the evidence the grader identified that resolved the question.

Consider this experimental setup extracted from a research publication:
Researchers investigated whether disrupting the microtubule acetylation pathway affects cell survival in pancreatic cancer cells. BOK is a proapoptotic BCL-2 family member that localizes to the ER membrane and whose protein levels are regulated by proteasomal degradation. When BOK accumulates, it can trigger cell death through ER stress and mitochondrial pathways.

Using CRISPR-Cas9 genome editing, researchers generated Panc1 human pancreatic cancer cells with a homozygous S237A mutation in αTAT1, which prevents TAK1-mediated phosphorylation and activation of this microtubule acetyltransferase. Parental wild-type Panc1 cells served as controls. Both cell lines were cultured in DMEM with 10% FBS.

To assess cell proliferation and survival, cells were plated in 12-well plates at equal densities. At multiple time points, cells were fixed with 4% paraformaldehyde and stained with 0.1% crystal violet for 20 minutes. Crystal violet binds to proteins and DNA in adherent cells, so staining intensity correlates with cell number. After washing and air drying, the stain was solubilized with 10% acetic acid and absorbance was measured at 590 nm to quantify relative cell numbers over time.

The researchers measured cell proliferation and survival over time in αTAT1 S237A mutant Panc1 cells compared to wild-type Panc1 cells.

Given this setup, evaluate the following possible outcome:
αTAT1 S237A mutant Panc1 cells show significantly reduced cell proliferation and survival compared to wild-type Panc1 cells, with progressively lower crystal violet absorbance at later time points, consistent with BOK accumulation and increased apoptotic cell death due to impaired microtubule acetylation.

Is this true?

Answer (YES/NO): YES